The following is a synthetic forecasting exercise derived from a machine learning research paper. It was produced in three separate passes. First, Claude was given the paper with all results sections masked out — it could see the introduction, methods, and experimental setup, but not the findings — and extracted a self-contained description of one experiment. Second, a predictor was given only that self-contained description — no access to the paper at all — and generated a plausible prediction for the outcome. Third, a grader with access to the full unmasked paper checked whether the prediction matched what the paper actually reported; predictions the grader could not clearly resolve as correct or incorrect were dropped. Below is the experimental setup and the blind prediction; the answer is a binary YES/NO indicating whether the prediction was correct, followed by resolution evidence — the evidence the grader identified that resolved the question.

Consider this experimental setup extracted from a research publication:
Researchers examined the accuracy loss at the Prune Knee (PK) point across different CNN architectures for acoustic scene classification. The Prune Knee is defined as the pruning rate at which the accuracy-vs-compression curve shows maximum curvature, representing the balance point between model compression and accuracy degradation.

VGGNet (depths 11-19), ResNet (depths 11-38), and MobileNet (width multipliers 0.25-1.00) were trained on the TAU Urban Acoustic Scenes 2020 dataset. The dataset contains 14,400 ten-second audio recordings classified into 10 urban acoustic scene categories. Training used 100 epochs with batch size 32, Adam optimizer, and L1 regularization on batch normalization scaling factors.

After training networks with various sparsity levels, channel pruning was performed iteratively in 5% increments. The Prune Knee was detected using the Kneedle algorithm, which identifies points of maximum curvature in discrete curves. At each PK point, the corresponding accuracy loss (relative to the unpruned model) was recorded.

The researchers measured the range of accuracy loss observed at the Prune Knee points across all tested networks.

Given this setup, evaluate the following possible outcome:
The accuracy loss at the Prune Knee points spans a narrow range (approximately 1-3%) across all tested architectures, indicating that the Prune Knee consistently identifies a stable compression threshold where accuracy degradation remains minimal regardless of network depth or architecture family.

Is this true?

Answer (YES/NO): NO